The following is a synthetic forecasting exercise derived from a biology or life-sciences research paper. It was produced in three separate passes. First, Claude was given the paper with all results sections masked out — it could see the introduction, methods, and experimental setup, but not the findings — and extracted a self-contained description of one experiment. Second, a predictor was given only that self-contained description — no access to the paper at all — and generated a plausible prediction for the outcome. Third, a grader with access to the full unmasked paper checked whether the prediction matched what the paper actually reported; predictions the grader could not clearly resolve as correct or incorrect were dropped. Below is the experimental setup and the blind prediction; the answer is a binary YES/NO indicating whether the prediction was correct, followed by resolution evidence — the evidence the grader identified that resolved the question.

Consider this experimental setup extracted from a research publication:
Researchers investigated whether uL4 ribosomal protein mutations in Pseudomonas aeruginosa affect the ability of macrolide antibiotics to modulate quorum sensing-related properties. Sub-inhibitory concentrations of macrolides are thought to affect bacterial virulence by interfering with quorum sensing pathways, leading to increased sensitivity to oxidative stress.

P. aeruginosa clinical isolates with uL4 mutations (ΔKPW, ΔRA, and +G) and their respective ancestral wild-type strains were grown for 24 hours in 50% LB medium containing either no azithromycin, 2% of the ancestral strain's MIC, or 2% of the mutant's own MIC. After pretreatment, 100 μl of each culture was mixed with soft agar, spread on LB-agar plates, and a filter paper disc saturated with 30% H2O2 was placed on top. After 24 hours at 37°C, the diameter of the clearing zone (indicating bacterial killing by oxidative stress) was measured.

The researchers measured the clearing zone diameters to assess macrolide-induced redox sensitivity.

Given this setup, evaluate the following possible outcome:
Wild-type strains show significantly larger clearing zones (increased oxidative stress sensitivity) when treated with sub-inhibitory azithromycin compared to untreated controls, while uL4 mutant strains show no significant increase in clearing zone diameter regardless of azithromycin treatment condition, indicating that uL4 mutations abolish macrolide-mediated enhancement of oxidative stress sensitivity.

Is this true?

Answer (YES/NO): NO